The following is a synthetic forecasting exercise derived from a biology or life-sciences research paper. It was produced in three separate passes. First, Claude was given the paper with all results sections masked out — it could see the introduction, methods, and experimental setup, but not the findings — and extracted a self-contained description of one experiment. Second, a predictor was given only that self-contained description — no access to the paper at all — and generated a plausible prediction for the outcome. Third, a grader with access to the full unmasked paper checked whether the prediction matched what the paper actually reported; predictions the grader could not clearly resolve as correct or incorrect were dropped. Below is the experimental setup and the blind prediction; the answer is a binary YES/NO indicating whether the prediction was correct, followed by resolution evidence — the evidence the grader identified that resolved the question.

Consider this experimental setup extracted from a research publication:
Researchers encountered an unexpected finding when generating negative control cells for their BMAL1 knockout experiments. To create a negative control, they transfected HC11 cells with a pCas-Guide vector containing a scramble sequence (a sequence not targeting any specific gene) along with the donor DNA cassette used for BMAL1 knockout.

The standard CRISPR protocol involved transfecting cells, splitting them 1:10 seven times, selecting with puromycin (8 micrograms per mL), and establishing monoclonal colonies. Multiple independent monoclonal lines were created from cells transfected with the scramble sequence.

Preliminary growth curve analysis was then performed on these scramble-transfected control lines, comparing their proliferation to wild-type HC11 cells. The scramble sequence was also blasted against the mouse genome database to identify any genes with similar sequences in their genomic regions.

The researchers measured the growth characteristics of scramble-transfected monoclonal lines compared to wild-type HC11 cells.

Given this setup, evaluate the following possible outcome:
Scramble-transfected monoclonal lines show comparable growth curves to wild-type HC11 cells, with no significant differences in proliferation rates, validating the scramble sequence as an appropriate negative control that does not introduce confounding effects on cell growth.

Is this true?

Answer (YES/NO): NO